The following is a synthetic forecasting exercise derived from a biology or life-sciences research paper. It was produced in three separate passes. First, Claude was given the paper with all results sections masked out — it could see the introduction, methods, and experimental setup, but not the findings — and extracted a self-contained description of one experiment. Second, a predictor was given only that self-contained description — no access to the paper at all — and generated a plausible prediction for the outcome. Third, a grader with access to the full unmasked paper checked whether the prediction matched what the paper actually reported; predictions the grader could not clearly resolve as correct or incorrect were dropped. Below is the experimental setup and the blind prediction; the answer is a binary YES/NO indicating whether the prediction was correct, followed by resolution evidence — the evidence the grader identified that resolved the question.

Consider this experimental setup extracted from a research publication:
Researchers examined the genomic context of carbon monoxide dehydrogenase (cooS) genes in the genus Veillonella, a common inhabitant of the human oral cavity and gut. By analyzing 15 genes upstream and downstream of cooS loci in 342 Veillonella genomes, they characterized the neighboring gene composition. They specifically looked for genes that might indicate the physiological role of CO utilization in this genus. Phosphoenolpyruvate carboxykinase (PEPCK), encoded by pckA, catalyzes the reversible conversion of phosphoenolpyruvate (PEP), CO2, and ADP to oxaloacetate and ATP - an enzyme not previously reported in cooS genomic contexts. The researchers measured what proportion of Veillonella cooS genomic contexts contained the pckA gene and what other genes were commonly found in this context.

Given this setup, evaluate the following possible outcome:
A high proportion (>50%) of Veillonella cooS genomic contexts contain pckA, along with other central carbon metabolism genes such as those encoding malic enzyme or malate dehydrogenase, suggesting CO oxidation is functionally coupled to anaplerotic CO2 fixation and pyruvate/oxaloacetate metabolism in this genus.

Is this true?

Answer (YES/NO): NO